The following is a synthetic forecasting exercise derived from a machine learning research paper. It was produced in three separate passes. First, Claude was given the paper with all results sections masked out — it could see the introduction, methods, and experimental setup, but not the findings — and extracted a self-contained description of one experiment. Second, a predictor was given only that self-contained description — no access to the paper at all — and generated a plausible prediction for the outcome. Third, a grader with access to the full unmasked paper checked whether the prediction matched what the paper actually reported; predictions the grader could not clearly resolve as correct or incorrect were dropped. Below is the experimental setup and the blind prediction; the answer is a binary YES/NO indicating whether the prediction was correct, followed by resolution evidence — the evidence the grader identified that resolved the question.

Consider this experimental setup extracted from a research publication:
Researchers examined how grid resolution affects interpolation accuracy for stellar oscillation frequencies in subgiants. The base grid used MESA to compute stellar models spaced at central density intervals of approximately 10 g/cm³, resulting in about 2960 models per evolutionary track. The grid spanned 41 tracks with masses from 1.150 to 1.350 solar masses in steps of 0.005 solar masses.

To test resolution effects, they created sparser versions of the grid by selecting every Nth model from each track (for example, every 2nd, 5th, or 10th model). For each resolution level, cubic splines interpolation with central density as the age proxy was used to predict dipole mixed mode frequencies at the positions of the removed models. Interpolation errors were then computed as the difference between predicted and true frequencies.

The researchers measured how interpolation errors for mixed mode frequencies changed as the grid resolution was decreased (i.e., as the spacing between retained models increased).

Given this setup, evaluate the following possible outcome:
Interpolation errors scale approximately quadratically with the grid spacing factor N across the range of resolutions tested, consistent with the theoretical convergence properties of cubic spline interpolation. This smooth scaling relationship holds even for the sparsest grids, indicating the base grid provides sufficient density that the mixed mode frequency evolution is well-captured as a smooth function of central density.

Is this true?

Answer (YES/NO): NO